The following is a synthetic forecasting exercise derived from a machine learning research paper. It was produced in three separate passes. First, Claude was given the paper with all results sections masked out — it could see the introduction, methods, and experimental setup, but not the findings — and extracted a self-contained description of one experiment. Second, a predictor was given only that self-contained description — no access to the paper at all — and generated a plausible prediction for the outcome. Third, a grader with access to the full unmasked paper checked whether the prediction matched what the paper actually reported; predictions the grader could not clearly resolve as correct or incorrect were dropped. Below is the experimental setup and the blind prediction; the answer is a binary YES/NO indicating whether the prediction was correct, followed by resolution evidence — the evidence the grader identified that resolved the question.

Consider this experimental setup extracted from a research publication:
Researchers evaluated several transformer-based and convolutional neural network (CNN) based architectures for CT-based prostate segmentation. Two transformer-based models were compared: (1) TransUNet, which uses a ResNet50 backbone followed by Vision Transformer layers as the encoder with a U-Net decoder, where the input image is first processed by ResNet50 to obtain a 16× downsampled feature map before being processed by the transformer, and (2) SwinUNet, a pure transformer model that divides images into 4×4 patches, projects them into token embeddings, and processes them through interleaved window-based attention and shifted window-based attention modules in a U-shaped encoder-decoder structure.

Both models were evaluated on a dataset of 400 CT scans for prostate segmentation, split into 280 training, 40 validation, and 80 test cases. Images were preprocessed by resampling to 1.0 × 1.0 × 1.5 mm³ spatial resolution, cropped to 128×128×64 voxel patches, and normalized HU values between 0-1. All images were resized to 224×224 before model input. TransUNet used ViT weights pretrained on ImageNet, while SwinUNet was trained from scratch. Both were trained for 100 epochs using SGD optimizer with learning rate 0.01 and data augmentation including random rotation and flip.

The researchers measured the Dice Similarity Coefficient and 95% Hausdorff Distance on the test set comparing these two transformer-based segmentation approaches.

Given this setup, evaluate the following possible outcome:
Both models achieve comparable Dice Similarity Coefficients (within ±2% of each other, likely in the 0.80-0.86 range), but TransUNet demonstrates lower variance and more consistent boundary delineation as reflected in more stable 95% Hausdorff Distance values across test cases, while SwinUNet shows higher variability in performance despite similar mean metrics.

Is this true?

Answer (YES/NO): NO